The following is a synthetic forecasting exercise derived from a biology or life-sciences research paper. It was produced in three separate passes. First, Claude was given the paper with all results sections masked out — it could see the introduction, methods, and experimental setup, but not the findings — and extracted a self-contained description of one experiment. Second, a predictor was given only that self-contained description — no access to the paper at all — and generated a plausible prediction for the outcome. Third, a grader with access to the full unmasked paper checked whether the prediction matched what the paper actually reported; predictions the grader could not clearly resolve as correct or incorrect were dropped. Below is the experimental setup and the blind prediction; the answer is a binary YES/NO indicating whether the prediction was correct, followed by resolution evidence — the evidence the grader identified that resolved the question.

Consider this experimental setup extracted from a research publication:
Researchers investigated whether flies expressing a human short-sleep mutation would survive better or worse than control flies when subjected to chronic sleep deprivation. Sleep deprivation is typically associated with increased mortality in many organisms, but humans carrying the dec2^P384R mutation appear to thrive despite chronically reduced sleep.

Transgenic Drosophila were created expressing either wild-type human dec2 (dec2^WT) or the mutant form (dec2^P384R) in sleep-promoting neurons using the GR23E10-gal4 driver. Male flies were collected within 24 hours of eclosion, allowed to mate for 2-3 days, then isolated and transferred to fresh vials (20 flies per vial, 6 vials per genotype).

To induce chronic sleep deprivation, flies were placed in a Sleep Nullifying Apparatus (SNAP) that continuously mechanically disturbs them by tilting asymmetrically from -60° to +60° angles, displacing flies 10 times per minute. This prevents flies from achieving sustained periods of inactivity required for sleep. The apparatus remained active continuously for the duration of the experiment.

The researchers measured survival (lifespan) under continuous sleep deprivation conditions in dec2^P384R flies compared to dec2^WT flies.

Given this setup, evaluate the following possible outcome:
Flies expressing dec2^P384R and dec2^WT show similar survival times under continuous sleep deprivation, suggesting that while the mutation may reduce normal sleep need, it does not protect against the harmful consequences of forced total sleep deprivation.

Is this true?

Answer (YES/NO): NO